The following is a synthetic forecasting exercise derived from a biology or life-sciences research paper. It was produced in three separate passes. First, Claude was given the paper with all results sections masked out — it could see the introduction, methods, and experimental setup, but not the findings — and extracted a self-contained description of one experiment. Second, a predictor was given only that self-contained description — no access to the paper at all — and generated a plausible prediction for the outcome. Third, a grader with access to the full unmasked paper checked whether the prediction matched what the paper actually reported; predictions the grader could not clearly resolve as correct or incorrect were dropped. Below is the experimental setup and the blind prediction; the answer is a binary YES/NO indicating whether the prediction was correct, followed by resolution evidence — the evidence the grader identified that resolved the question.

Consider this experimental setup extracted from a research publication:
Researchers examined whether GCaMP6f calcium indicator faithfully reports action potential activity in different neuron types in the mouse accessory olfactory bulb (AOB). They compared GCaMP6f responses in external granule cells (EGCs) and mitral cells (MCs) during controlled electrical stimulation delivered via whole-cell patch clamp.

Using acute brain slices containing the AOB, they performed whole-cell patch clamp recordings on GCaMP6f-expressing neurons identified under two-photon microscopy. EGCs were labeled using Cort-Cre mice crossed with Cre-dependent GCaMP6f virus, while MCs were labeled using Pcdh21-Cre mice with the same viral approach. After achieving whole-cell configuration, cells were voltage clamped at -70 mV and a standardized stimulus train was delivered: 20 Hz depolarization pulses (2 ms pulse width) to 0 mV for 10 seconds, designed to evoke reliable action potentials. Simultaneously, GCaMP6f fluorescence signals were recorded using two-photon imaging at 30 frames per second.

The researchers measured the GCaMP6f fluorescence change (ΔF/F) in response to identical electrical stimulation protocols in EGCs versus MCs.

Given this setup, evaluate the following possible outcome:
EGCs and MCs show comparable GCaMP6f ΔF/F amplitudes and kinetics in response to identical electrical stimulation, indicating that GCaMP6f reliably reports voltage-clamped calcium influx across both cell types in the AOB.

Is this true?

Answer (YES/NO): NO